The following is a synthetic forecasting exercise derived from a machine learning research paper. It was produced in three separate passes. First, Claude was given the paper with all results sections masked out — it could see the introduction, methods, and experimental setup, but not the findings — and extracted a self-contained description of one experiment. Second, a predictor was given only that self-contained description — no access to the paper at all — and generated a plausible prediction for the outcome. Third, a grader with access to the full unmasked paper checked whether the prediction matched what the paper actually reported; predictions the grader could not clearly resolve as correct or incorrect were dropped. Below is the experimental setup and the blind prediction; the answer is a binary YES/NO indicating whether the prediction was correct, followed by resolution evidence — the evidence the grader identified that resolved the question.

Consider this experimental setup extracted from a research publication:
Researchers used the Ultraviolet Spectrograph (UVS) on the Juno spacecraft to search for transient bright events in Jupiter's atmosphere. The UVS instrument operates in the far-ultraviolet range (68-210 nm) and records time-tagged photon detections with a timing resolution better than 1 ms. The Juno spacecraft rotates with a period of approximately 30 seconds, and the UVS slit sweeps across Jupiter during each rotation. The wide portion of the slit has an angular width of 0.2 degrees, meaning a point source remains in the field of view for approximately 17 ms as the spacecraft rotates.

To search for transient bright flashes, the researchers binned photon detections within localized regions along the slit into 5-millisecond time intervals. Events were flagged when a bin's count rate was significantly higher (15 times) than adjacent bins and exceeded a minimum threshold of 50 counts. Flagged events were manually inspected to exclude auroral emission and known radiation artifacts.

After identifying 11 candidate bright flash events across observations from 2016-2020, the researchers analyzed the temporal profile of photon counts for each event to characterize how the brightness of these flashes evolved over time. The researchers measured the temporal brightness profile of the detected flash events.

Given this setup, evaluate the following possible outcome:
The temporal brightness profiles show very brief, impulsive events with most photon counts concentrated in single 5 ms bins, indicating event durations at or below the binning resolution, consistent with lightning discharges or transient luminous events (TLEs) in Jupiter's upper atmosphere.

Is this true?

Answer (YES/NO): YES